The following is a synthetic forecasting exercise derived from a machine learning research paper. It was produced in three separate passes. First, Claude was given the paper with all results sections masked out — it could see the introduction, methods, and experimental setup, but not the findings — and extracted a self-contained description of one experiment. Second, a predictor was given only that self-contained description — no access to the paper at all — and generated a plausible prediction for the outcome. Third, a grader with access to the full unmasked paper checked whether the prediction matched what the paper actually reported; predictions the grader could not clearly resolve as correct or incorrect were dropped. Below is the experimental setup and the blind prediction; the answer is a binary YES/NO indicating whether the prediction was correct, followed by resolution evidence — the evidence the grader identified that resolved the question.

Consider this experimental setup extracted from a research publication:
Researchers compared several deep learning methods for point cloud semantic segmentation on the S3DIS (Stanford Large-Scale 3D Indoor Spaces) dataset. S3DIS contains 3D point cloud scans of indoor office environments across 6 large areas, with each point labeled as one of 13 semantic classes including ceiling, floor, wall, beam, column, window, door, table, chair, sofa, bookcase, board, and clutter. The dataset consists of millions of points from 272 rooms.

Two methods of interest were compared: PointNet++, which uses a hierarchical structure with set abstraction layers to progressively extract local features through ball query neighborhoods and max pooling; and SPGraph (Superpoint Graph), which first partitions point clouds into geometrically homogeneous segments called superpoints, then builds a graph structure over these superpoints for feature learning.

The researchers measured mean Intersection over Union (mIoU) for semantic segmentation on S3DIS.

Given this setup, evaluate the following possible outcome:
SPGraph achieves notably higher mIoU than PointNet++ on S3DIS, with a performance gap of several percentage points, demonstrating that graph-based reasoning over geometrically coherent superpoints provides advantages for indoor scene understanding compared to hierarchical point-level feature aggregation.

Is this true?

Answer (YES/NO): YES